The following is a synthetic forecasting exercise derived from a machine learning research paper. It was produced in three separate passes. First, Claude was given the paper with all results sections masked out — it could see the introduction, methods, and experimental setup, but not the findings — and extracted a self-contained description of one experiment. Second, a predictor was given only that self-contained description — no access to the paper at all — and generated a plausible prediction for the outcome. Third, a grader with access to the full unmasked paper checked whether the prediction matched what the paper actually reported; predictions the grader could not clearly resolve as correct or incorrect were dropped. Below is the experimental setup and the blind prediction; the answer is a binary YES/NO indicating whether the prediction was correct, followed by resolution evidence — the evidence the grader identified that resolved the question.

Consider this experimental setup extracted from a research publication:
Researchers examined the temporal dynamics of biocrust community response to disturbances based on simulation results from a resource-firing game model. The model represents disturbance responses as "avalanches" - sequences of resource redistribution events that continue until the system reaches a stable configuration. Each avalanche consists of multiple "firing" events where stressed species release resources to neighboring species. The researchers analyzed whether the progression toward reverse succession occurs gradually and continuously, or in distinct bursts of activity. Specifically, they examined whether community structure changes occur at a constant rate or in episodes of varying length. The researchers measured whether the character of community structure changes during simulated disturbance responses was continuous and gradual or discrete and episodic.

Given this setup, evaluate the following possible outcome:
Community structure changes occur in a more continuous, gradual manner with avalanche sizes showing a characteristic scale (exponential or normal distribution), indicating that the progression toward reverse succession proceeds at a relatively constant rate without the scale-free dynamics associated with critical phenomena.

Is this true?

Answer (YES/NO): NO